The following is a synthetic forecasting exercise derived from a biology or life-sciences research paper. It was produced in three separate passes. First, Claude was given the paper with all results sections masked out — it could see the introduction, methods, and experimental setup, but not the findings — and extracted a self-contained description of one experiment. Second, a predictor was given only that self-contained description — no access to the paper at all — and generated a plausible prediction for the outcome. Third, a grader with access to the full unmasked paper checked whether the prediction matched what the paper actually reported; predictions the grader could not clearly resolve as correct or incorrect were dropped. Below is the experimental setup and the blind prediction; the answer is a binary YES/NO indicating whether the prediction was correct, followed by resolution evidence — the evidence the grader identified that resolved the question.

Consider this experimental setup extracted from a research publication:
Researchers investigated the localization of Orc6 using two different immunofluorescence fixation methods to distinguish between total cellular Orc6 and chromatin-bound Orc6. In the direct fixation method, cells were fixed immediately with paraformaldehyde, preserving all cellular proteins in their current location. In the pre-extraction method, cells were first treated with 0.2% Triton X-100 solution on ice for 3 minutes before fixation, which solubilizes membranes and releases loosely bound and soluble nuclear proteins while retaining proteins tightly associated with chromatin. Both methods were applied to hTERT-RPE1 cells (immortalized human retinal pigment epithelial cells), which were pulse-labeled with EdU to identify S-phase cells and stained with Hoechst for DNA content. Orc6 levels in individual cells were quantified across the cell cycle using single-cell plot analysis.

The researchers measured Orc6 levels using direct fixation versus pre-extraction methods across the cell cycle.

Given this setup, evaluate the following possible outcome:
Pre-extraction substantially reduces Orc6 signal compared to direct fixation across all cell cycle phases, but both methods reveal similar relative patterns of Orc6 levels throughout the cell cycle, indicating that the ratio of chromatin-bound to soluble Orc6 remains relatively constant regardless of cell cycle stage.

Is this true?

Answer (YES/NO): NO